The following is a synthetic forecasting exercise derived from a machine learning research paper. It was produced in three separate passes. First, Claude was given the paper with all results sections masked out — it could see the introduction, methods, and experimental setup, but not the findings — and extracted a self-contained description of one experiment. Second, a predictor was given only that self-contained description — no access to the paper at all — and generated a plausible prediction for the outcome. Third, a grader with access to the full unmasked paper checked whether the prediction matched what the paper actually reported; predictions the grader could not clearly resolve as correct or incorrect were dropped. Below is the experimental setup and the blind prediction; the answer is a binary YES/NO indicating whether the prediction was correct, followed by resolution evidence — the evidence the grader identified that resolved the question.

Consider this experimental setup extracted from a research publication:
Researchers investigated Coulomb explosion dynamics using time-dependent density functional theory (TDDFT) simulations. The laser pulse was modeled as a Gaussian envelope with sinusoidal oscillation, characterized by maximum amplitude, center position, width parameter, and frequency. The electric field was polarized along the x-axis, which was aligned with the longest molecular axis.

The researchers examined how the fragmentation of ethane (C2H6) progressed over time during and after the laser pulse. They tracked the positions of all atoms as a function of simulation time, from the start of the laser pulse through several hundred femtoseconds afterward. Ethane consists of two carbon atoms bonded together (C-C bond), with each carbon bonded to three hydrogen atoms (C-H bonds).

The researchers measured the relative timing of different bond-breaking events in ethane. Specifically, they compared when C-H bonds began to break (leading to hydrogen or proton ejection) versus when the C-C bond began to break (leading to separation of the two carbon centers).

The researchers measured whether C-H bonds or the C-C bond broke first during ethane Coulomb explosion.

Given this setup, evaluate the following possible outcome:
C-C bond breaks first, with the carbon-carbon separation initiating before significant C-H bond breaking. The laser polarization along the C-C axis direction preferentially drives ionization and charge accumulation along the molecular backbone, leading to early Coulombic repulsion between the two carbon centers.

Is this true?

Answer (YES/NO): YES